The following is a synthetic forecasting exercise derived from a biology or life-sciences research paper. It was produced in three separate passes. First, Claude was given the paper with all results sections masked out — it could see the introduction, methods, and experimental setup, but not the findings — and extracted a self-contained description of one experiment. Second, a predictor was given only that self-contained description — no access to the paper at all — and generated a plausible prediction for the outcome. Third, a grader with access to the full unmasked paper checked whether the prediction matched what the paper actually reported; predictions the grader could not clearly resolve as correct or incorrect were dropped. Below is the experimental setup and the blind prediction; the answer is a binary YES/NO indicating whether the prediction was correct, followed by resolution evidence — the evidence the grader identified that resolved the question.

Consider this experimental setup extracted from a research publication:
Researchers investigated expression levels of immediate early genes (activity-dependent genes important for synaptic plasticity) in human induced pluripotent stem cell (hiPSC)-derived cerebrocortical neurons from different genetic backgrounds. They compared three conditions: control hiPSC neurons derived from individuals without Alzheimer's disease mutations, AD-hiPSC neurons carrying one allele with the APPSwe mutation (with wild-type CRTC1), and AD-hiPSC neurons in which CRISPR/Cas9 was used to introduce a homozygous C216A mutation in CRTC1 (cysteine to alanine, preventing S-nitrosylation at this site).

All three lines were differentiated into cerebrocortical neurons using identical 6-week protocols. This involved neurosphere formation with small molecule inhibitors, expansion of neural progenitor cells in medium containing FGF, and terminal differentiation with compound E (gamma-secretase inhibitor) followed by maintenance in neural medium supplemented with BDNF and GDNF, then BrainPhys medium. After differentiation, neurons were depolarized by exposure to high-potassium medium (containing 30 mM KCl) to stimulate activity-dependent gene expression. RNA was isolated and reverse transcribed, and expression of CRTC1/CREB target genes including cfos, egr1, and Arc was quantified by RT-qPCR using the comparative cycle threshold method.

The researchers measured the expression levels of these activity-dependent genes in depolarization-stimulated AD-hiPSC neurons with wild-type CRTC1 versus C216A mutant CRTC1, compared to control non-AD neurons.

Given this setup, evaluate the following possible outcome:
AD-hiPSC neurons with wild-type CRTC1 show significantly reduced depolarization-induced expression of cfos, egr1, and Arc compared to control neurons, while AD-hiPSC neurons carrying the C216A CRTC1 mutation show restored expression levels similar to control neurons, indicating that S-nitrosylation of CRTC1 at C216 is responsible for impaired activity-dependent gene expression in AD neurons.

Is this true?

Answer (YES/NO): YES